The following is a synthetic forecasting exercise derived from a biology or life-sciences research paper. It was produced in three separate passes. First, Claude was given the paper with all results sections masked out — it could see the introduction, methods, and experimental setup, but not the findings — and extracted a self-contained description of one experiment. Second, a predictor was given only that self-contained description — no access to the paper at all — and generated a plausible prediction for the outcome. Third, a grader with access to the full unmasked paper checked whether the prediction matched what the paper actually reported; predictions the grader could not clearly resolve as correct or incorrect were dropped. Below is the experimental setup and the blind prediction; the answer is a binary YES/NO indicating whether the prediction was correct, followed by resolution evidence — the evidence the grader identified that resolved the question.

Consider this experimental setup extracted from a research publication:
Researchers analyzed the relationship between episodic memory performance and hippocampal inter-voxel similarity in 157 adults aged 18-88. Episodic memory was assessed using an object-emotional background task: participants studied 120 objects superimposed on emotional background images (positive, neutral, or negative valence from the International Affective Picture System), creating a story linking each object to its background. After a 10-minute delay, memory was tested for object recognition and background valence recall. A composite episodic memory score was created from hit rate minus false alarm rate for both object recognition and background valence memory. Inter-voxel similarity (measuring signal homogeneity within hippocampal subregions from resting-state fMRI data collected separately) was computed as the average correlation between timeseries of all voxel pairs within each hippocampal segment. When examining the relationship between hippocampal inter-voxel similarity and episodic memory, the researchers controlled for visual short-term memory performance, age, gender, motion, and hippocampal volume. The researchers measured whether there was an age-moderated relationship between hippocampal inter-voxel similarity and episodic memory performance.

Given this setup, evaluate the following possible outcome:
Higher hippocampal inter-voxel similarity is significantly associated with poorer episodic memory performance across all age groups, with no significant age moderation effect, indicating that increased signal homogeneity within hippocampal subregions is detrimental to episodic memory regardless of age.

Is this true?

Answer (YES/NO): NO